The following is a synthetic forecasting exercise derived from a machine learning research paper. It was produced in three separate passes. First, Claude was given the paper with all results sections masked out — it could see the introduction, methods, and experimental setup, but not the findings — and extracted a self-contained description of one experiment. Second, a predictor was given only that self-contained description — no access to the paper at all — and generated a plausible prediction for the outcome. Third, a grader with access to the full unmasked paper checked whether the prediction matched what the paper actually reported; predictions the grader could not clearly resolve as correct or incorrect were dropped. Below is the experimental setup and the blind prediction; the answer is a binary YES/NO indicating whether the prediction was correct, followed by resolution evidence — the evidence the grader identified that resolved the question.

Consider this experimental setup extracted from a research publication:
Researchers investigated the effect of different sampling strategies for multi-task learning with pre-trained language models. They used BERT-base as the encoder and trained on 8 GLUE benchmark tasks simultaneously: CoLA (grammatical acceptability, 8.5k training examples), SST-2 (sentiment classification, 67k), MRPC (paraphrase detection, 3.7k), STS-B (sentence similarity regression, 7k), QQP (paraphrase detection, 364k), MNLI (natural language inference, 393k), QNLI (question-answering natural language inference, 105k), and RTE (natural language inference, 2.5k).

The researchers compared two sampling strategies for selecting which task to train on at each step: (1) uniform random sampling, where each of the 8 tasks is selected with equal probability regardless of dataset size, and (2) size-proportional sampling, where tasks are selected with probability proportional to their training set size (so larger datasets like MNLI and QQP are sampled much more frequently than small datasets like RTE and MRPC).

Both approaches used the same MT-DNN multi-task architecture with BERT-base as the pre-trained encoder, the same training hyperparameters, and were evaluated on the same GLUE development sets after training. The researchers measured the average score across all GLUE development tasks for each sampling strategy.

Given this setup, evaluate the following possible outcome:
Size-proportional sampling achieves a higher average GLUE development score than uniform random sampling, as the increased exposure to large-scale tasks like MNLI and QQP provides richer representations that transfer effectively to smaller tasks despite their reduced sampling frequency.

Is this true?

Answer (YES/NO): NO